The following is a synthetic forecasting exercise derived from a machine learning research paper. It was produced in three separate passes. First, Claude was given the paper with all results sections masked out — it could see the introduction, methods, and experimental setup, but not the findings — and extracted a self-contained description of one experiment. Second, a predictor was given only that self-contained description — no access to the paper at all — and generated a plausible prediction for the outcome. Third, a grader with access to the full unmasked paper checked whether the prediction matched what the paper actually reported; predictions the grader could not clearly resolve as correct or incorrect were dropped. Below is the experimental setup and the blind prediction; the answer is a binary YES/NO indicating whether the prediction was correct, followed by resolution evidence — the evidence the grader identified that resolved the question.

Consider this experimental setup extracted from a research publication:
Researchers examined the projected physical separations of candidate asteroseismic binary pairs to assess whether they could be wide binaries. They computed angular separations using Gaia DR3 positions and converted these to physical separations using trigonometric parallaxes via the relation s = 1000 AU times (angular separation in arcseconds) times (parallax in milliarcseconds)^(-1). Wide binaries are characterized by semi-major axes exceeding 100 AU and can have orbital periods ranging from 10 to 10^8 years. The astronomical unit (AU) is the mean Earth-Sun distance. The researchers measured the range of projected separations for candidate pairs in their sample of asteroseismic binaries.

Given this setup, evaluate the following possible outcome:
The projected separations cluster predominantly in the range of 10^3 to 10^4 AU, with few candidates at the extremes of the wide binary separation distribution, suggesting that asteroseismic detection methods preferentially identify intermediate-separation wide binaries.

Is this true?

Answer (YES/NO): NO